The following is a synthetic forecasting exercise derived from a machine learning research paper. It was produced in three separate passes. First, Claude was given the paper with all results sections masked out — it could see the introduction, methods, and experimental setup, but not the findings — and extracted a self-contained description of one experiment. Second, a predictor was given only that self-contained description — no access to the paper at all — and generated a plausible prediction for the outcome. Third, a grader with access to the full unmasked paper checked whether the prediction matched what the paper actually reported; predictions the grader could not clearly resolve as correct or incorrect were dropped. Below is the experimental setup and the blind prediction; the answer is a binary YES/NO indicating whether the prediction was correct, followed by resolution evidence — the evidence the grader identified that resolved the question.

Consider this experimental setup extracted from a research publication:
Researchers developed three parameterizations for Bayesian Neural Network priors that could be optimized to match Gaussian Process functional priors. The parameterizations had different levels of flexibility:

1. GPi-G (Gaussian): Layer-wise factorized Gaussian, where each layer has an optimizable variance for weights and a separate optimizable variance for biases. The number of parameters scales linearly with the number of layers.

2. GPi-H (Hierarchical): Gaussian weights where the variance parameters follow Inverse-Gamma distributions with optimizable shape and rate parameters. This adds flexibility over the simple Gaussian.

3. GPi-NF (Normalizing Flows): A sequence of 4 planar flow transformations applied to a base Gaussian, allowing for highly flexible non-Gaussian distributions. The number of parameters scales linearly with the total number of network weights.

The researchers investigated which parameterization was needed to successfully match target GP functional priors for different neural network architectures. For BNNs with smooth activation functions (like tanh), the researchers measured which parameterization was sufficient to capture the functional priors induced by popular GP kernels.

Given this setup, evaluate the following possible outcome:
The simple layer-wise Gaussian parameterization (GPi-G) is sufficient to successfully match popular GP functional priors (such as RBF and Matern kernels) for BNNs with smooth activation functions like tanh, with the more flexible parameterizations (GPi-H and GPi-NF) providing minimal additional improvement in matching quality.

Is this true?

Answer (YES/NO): NO